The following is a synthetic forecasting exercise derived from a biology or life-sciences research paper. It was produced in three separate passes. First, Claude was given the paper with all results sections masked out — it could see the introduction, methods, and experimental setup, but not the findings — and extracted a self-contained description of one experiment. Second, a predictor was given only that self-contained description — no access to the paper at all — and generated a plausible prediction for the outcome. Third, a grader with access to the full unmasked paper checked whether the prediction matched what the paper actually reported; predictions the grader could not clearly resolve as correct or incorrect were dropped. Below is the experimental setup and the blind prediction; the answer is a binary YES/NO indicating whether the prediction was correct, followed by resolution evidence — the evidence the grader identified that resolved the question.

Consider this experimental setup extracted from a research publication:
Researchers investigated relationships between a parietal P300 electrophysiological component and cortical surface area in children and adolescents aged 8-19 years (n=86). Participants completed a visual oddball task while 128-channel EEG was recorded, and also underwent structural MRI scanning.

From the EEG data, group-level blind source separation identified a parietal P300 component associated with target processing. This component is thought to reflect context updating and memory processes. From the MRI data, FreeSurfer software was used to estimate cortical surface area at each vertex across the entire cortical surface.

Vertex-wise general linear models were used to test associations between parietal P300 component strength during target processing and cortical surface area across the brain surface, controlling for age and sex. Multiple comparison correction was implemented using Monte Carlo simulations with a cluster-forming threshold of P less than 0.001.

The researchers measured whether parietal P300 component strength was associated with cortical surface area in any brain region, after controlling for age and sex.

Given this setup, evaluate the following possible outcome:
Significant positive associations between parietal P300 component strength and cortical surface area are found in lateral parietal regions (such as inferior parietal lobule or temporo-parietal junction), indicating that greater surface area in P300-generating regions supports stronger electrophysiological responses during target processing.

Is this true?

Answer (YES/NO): NO